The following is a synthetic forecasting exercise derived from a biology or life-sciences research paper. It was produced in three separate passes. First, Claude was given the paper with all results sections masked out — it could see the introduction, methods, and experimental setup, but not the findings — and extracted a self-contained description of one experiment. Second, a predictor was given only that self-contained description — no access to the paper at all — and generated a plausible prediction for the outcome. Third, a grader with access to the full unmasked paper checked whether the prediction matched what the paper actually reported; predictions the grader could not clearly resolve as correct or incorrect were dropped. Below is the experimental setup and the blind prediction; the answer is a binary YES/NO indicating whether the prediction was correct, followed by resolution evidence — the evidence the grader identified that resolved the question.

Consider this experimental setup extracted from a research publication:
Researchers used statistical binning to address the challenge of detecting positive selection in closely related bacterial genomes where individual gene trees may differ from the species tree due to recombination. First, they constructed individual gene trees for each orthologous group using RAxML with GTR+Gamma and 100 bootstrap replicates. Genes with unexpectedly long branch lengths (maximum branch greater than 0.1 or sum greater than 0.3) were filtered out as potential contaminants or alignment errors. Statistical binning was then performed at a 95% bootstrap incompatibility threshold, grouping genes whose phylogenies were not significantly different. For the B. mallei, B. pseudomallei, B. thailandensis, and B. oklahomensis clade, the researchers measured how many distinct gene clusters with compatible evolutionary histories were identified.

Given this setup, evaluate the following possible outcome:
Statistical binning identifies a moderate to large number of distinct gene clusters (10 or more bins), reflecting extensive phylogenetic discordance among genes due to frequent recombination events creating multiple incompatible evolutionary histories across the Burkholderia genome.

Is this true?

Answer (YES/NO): YES